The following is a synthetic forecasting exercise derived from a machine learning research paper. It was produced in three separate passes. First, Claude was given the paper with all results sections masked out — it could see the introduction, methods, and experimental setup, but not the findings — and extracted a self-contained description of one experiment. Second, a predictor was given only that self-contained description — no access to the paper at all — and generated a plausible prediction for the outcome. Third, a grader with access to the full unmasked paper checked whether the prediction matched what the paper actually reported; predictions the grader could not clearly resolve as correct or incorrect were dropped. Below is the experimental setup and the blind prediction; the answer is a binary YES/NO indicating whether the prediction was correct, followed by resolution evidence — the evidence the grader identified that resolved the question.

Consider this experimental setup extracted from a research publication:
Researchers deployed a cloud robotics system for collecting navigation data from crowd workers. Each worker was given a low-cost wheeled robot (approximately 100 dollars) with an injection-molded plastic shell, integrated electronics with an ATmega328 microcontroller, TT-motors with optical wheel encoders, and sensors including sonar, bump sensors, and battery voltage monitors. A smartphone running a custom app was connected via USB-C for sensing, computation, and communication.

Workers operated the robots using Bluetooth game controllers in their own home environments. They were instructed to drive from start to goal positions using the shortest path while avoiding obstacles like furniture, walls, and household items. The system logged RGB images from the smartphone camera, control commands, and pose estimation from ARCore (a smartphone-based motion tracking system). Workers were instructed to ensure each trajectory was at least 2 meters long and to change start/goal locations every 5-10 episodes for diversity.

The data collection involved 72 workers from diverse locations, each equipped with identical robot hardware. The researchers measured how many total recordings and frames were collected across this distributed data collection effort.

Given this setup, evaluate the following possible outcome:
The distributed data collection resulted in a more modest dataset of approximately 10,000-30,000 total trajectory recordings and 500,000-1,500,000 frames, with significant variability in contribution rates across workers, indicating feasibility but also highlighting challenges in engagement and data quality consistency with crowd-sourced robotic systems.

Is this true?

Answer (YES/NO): YES